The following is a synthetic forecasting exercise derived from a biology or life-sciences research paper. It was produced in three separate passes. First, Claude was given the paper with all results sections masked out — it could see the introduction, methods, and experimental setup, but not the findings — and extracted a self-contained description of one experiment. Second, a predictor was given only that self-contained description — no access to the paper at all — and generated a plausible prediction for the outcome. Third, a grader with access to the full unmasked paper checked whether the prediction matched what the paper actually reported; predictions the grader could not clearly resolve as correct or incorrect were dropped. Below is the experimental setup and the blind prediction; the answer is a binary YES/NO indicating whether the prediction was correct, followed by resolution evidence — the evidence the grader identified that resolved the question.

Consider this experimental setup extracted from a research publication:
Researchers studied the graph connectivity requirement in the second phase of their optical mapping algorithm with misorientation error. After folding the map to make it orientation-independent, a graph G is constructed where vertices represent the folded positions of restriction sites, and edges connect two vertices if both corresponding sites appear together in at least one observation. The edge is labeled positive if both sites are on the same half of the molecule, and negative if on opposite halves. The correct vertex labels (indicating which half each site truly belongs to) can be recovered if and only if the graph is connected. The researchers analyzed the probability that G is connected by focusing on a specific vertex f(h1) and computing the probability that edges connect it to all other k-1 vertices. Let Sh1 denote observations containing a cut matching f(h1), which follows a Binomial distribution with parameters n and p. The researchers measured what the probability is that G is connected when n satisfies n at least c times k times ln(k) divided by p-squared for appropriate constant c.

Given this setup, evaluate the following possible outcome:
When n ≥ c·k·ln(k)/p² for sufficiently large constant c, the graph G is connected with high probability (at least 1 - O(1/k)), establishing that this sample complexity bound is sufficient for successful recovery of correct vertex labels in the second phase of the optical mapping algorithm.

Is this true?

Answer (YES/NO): NO